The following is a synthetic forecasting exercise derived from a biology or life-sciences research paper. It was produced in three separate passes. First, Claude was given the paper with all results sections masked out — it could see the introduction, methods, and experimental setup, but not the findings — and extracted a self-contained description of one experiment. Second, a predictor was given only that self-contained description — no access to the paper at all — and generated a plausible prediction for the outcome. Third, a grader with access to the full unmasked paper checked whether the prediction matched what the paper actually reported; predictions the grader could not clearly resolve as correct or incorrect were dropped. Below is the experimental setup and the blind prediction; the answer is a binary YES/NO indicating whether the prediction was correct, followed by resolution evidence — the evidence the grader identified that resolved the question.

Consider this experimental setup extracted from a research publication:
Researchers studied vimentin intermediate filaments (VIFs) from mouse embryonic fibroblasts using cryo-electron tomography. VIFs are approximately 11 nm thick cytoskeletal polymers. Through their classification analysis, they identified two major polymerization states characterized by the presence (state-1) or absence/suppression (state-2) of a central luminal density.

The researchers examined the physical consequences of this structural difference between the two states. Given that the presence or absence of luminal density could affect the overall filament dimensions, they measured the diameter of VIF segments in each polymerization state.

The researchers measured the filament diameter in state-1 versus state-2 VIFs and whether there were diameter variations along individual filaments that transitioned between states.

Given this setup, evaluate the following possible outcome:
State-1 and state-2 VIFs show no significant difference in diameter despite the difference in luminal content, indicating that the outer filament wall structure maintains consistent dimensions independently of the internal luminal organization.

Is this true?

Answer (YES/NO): NO